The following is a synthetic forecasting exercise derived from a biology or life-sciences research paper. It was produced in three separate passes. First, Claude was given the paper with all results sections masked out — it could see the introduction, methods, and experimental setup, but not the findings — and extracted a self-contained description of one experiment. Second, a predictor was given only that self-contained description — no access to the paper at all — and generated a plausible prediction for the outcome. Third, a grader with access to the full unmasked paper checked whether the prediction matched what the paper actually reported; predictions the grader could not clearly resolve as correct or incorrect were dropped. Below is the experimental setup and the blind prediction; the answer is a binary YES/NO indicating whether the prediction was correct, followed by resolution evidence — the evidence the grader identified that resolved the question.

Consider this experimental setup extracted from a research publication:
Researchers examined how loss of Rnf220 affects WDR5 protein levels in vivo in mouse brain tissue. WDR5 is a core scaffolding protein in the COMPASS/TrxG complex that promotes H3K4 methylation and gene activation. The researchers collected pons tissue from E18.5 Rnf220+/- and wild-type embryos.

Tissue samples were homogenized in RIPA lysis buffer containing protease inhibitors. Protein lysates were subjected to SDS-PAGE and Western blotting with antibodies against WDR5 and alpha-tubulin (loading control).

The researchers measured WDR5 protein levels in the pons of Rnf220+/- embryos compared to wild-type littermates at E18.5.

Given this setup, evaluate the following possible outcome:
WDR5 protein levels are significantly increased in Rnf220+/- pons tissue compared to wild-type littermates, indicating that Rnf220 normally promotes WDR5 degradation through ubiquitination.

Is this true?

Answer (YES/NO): YES